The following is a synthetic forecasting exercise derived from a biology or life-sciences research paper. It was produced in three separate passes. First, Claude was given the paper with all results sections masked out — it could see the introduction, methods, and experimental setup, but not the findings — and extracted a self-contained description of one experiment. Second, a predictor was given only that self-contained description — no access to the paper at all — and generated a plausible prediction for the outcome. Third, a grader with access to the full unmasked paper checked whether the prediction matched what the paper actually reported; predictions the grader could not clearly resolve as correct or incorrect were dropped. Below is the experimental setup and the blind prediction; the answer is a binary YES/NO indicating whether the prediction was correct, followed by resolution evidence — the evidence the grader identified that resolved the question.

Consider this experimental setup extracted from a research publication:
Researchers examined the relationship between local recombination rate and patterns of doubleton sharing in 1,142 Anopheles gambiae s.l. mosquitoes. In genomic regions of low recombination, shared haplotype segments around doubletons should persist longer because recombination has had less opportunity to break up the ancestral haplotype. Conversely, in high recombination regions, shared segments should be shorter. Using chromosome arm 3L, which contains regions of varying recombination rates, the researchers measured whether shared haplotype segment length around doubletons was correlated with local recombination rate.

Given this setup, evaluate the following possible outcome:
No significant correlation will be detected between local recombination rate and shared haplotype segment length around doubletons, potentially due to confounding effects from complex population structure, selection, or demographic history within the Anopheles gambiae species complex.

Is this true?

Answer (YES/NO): NO